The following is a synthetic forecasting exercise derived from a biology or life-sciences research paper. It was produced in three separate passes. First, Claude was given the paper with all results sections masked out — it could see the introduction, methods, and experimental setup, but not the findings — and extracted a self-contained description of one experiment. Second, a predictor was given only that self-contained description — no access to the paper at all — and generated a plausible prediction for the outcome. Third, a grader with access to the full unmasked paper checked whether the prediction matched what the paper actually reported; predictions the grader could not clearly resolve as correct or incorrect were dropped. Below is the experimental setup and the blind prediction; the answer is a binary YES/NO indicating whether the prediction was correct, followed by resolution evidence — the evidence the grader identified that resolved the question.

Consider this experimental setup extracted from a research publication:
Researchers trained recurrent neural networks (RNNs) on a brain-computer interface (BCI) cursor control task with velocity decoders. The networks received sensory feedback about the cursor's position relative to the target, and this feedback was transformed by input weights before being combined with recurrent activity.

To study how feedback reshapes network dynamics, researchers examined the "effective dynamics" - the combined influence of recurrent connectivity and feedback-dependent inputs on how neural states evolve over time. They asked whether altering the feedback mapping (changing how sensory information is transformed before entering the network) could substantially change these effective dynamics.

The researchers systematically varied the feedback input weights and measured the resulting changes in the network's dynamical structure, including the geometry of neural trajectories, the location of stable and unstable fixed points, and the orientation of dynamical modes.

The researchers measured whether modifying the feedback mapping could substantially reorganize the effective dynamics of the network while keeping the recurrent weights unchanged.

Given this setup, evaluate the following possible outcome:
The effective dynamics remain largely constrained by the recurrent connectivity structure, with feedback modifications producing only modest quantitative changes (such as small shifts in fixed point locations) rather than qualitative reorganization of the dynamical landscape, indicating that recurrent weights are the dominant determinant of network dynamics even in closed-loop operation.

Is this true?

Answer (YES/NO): YES